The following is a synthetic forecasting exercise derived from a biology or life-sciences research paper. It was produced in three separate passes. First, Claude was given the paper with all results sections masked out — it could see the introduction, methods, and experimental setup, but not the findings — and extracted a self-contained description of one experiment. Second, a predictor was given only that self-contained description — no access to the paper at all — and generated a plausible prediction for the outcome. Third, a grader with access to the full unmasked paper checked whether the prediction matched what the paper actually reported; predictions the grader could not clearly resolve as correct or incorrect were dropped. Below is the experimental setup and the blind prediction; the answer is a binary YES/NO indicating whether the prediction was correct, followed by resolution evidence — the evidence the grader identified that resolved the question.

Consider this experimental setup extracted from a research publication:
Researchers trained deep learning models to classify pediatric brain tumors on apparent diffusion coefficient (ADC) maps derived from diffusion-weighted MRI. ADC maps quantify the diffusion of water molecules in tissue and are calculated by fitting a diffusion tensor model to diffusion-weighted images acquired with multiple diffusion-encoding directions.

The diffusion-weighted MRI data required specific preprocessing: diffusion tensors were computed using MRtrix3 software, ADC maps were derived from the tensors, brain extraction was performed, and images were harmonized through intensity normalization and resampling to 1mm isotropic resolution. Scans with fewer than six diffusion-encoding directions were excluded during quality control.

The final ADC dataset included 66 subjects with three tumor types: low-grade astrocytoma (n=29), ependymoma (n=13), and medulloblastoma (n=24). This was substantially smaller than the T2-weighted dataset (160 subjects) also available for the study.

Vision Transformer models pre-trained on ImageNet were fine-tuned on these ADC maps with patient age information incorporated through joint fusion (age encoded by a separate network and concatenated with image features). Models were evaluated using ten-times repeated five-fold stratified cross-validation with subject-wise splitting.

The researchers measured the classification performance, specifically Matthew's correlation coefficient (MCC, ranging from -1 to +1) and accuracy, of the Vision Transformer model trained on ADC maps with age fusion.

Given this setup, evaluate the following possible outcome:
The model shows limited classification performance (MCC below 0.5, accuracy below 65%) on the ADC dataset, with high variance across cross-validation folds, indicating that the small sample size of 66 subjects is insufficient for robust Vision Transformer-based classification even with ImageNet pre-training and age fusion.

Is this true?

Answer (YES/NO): NO